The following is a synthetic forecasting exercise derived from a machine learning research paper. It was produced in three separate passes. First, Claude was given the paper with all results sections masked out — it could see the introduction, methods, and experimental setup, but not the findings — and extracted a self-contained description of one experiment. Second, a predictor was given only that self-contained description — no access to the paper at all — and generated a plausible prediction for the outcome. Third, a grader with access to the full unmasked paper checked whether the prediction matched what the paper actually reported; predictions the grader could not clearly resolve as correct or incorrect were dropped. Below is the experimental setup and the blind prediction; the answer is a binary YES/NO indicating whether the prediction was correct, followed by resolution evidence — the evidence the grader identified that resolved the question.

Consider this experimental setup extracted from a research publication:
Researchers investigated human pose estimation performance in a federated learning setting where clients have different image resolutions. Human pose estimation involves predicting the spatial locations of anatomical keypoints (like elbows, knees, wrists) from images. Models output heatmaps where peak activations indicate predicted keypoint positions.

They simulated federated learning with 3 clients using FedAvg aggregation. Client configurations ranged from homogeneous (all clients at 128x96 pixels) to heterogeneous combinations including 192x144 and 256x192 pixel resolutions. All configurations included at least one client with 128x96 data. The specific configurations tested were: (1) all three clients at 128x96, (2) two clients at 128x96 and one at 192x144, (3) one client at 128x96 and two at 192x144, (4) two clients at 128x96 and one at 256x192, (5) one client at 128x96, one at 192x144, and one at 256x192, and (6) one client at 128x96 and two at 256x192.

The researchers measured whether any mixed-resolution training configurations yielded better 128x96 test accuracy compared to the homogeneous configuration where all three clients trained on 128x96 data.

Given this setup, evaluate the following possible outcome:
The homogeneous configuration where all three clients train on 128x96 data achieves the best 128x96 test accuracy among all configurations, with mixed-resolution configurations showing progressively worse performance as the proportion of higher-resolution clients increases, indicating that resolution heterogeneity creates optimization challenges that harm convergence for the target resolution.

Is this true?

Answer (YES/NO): NO